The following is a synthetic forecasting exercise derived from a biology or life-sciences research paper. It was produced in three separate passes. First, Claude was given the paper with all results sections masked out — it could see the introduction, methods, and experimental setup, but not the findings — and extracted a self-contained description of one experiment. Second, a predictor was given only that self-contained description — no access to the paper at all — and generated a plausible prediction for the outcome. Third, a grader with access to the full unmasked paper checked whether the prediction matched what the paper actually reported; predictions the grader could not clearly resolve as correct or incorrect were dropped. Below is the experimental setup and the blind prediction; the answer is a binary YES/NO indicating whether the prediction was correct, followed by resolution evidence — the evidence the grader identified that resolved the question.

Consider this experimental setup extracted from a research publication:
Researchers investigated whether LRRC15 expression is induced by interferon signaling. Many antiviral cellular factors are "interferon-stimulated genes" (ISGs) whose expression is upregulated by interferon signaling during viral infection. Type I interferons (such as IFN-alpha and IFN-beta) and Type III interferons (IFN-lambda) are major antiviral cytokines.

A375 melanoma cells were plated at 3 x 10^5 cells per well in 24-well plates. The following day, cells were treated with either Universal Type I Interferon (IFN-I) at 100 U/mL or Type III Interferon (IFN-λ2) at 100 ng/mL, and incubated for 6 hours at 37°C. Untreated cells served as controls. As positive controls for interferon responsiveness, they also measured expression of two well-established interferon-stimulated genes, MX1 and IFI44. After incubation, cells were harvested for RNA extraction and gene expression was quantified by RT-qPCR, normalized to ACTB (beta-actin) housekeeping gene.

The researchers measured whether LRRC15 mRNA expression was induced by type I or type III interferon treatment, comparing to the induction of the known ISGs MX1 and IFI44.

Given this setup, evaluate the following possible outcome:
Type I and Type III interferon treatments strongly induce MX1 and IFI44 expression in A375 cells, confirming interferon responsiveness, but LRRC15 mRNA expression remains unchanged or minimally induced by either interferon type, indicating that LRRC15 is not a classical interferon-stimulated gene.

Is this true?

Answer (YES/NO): YES